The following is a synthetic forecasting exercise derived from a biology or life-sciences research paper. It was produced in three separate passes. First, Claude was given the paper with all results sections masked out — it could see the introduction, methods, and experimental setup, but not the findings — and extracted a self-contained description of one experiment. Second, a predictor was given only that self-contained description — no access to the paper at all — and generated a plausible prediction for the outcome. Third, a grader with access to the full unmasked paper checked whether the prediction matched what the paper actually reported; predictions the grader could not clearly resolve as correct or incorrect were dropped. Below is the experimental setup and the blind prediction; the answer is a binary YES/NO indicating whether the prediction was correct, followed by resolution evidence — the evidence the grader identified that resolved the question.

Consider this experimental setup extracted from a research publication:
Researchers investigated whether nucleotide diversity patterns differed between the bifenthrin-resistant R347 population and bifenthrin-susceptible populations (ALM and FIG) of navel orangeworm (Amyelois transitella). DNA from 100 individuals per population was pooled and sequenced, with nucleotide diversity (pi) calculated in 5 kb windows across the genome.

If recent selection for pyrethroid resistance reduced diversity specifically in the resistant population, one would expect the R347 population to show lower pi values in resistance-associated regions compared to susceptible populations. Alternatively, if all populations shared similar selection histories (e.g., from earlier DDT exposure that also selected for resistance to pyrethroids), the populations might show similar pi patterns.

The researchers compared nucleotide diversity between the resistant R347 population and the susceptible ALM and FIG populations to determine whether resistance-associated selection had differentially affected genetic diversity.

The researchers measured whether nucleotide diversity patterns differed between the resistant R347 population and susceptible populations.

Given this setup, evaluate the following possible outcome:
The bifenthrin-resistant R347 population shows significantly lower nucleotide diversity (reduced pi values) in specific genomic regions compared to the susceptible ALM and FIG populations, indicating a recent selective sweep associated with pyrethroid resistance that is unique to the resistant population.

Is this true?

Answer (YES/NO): NO